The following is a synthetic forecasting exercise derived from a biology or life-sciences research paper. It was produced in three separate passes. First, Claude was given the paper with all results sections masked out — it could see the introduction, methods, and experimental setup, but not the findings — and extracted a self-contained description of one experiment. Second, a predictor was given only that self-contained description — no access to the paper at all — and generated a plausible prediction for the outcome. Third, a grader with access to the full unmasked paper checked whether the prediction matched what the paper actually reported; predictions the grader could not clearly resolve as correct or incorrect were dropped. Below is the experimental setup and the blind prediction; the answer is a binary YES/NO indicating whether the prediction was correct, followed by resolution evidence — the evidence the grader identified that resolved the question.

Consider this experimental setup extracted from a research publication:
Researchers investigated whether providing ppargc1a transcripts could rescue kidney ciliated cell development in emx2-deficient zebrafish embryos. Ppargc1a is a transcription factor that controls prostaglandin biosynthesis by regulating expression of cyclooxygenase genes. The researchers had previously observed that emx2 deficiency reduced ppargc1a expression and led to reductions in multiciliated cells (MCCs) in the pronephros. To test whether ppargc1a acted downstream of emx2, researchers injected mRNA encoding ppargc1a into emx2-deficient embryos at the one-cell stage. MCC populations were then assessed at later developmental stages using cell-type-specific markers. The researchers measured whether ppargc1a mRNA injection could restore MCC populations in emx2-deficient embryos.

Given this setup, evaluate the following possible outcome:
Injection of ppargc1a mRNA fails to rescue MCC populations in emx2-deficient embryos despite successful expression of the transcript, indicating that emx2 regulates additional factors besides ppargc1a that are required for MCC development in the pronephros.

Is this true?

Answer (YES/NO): NO